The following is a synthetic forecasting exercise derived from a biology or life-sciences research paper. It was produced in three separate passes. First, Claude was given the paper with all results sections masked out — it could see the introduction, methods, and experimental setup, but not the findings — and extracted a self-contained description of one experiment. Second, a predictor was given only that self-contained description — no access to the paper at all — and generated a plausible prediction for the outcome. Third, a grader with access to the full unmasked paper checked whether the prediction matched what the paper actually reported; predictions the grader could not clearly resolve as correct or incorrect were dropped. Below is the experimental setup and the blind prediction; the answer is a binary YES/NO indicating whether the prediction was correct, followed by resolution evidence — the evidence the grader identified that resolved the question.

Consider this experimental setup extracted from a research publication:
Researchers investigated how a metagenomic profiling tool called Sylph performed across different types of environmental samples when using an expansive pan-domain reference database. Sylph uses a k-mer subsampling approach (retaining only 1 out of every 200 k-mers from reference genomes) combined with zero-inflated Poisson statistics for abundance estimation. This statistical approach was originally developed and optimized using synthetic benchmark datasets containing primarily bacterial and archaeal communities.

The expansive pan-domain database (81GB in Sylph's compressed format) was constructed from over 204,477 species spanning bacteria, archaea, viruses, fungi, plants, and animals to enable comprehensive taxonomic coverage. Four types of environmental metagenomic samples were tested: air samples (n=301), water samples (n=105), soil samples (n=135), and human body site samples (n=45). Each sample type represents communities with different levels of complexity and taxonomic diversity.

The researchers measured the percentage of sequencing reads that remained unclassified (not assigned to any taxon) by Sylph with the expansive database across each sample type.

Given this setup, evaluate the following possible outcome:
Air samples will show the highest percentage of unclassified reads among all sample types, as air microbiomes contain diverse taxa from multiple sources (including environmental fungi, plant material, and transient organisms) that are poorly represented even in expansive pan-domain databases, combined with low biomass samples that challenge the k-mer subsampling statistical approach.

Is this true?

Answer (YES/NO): YES